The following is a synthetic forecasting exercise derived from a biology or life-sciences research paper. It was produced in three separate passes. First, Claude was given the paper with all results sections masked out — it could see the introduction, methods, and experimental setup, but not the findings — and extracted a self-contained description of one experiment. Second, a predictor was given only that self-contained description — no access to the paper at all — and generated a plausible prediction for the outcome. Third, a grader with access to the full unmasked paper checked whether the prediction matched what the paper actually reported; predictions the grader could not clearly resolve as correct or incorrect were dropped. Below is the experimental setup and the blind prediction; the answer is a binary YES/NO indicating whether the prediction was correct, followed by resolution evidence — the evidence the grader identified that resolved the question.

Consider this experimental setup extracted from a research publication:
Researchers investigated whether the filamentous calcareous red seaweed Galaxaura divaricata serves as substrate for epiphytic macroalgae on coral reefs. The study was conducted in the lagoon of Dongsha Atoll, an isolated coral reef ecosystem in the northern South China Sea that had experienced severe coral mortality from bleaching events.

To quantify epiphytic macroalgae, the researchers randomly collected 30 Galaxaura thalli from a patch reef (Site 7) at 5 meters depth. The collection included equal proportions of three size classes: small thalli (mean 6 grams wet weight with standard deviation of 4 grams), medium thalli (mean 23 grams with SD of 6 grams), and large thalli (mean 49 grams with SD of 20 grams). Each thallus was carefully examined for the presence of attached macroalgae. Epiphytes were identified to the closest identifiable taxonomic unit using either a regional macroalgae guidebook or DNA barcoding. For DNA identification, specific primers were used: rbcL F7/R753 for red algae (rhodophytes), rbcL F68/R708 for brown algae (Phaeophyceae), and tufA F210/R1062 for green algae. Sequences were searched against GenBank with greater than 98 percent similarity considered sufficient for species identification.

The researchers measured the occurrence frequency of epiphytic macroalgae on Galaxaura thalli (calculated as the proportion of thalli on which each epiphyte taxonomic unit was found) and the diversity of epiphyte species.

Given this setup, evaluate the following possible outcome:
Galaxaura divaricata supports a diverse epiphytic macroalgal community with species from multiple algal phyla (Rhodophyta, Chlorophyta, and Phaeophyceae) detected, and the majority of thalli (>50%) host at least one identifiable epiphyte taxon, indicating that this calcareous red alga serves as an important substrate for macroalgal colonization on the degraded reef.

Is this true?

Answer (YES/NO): YES